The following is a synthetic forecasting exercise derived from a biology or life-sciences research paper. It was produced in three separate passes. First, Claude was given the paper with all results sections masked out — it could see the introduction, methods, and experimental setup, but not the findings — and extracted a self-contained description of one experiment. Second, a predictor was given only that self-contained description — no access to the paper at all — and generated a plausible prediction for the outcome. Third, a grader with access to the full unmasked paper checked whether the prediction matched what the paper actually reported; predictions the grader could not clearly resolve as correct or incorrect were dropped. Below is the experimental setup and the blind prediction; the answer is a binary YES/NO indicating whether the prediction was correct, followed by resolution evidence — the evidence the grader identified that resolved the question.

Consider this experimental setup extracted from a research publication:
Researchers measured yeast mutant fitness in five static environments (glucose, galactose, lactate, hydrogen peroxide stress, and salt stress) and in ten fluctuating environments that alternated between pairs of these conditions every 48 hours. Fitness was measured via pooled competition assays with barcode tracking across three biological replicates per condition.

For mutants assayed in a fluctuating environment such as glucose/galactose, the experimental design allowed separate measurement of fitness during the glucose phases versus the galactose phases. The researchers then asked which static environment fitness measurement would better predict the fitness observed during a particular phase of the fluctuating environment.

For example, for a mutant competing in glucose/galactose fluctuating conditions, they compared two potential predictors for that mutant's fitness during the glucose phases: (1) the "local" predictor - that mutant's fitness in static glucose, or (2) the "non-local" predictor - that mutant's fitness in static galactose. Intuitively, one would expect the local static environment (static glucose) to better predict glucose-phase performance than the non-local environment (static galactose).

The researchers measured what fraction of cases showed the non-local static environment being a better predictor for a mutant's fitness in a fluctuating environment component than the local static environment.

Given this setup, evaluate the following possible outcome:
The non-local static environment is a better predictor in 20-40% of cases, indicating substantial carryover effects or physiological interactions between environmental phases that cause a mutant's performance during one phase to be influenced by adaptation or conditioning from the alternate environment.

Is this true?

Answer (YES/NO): YES